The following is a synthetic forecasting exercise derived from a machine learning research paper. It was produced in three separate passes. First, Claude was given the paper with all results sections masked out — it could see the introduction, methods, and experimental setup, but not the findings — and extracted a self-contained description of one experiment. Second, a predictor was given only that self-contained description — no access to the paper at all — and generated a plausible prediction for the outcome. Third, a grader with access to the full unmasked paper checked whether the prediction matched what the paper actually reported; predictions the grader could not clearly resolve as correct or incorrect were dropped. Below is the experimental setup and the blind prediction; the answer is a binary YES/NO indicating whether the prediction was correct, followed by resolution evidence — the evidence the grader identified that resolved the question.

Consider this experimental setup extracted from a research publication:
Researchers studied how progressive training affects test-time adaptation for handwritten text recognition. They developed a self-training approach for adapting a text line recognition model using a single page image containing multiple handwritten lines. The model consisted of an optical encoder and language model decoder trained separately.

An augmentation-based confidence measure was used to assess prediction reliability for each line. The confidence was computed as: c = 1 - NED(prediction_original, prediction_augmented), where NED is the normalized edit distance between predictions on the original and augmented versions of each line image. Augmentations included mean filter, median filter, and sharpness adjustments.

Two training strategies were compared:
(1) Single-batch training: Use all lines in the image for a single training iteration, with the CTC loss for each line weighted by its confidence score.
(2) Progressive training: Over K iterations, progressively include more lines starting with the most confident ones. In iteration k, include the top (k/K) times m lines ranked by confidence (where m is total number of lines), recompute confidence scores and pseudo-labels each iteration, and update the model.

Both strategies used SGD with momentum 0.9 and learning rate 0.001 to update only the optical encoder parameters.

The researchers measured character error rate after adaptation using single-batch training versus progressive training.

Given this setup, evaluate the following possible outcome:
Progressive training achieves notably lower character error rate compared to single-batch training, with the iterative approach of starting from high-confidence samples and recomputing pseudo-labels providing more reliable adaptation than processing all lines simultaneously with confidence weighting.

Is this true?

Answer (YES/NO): YES